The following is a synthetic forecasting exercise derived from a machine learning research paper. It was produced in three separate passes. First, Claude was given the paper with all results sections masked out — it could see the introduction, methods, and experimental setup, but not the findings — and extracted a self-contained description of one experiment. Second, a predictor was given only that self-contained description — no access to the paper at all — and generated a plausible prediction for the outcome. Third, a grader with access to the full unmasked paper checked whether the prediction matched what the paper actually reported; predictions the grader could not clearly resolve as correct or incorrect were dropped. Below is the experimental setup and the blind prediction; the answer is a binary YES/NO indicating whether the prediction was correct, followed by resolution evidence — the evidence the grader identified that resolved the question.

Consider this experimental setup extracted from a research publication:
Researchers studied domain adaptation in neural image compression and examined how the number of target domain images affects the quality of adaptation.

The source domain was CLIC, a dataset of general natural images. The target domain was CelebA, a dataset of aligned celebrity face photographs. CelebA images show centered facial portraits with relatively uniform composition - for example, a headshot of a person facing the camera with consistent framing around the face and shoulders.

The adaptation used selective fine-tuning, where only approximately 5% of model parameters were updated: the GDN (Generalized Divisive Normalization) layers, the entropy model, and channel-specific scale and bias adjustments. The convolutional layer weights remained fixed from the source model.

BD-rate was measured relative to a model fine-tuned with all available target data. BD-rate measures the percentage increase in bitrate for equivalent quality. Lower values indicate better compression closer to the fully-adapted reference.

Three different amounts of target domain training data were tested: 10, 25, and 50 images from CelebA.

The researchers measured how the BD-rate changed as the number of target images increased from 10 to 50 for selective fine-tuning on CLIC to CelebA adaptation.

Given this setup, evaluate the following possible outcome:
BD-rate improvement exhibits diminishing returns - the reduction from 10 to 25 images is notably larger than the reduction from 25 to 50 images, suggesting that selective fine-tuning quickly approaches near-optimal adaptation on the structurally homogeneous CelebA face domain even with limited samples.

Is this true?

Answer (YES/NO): YES